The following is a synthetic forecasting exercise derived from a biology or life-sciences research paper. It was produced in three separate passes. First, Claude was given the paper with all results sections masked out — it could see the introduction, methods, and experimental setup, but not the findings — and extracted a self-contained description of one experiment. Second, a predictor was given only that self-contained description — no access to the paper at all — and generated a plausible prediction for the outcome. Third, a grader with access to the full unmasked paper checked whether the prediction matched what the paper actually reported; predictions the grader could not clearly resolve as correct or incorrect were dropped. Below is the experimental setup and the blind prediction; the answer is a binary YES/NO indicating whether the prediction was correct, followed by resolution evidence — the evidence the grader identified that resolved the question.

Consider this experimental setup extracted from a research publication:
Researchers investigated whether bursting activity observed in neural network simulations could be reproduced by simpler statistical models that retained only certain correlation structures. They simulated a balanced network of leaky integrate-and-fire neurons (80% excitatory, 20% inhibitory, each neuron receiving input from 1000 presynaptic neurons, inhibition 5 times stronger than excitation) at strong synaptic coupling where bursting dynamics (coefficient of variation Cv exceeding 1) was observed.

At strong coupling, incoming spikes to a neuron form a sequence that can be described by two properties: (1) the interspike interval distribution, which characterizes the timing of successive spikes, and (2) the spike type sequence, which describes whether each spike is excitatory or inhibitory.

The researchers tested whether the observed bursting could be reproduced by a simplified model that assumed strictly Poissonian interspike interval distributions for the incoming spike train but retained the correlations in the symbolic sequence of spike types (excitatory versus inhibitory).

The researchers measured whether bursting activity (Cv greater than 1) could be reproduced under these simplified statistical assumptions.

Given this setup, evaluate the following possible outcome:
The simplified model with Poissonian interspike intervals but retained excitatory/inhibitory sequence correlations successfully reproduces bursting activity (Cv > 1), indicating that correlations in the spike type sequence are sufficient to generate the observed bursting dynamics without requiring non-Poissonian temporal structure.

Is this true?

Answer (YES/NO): YES